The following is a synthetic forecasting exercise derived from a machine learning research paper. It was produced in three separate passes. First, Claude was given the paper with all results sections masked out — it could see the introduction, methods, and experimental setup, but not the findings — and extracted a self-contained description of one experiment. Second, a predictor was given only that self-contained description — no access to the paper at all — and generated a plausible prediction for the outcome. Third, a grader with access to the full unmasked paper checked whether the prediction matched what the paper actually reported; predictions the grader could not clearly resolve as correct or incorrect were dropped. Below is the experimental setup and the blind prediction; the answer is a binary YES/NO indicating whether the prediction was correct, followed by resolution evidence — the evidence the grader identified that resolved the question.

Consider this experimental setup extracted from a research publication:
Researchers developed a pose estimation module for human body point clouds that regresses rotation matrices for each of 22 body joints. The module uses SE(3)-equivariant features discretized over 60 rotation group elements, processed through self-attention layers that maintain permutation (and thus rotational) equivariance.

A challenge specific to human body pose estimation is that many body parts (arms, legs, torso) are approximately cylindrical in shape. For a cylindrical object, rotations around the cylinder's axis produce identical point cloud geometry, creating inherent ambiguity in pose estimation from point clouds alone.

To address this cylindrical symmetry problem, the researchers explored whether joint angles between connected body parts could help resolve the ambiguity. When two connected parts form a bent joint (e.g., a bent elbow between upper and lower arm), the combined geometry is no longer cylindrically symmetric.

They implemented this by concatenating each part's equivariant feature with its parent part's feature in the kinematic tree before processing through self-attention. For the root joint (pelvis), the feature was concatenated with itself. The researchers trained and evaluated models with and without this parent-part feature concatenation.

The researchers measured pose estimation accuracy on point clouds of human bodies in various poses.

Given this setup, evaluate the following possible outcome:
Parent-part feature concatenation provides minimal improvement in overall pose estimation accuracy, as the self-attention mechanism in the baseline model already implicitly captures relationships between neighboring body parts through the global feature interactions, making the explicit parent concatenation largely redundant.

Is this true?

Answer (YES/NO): NO